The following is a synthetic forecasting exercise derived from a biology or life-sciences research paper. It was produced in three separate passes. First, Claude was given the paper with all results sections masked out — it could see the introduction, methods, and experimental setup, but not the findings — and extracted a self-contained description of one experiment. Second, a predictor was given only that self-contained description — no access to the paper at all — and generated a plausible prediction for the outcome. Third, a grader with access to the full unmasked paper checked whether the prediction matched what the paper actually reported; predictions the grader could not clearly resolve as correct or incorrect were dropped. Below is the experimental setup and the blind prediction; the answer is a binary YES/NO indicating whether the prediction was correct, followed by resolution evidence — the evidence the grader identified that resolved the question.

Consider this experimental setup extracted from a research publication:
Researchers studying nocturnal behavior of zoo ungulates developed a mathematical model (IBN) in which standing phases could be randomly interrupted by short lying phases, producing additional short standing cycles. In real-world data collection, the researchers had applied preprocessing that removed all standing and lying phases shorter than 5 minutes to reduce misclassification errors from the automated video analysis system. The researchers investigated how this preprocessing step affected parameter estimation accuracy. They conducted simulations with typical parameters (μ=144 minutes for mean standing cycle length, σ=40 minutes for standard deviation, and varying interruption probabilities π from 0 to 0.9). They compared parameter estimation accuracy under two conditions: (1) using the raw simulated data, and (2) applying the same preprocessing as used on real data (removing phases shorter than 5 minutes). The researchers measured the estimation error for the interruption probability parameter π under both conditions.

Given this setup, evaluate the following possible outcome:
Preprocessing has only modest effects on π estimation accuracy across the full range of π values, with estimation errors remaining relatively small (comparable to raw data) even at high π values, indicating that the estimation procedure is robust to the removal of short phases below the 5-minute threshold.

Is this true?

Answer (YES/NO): NO